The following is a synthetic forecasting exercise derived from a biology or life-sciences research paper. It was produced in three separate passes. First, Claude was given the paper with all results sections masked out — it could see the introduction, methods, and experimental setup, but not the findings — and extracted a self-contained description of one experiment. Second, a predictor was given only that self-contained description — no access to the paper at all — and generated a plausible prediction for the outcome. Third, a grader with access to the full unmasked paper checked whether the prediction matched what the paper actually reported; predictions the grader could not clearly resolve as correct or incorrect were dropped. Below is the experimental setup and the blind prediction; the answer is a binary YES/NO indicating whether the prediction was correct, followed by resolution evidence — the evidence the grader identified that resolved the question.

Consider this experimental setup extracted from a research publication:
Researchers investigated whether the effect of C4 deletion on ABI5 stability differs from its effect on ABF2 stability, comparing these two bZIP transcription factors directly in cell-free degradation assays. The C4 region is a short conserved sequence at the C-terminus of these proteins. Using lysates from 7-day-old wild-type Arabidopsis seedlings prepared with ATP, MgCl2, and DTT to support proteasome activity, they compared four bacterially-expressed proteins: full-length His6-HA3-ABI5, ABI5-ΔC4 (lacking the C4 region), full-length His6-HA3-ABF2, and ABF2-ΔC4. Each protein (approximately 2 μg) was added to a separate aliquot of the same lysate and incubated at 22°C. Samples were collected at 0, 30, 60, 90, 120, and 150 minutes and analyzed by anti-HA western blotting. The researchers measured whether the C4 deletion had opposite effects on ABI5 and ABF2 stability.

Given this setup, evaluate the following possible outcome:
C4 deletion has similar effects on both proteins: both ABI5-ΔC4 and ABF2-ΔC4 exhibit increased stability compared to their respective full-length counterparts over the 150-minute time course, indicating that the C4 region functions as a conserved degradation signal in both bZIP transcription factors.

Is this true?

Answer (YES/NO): NO